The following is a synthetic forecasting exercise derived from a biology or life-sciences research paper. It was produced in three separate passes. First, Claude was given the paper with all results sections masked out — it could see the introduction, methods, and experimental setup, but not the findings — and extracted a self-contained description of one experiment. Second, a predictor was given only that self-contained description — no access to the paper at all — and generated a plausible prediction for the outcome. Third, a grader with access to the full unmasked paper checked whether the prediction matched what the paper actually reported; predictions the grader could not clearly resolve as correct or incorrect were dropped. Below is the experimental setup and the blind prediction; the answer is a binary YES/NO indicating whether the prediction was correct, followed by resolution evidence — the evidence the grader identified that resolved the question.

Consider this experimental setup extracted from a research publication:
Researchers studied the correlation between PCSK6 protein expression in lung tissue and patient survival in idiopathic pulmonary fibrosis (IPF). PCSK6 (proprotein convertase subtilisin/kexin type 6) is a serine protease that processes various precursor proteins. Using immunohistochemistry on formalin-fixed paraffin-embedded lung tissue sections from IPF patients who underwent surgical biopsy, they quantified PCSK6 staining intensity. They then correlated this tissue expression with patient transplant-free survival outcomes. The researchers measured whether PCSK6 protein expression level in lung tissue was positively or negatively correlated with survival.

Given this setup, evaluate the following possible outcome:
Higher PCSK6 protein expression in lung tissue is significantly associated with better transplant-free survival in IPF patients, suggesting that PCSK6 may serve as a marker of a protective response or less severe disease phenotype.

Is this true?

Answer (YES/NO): NO